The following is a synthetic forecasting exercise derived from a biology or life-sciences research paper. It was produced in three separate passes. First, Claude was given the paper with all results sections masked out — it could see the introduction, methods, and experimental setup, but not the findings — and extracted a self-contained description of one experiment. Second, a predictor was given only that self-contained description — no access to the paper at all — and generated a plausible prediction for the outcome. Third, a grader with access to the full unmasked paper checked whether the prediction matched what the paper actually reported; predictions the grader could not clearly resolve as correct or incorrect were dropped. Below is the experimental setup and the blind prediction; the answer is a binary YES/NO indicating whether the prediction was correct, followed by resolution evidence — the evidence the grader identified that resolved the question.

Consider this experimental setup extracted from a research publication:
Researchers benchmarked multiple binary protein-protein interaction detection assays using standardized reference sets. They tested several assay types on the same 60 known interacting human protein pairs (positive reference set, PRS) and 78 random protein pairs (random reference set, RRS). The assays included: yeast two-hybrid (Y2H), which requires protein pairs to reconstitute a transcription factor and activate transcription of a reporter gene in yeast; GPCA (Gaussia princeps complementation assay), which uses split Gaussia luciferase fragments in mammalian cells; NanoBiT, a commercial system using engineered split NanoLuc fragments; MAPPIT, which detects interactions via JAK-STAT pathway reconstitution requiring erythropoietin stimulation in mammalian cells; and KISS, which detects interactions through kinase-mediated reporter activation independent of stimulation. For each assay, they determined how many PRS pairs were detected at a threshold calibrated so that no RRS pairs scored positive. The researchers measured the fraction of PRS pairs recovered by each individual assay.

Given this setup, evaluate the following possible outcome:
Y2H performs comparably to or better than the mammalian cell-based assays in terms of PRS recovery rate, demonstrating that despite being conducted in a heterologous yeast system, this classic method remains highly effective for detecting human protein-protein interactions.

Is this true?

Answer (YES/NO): NO